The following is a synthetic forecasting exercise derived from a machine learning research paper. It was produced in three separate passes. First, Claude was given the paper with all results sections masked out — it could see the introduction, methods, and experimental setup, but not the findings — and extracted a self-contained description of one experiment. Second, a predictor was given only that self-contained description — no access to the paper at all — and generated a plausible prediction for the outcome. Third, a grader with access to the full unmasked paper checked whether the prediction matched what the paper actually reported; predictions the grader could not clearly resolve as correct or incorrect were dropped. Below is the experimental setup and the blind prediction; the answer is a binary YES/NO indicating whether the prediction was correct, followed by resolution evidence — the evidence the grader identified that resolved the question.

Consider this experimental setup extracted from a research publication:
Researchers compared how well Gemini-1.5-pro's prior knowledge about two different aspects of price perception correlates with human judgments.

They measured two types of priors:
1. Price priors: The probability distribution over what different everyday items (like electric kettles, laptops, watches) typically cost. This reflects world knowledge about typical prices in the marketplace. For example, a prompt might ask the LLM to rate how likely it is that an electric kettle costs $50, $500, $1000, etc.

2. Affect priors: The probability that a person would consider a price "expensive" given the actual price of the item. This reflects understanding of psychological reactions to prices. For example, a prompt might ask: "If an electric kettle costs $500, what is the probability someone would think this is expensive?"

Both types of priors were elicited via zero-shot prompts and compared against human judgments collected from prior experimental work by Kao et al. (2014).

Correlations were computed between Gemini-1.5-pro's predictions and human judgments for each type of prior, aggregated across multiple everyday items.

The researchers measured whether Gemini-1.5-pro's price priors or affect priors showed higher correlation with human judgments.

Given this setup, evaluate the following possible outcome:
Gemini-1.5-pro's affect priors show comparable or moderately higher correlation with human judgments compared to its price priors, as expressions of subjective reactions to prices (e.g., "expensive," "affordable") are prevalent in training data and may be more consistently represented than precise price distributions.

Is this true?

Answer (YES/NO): NO